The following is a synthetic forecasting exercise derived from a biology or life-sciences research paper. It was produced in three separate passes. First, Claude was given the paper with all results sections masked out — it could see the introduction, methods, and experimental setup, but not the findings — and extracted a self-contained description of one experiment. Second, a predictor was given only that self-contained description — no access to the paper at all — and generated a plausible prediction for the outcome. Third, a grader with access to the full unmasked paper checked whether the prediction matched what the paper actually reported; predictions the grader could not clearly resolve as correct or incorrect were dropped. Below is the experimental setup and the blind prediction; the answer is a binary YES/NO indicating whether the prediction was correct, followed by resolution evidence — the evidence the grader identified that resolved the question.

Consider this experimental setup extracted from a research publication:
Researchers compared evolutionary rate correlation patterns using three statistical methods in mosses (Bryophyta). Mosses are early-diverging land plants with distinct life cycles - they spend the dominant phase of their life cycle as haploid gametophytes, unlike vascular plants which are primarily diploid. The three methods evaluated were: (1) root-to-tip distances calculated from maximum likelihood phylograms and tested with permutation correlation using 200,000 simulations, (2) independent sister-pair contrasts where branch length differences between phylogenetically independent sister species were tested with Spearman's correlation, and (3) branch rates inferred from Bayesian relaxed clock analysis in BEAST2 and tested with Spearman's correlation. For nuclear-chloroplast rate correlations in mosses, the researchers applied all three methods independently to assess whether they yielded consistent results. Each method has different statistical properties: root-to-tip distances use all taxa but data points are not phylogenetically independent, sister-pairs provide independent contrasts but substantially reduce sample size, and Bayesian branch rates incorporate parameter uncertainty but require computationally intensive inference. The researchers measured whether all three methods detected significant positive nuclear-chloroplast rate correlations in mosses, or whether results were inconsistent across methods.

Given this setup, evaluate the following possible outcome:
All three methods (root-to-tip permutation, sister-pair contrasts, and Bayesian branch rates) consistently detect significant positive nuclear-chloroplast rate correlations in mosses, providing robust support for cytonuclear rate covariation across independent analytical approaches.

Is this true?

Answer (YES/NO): YES